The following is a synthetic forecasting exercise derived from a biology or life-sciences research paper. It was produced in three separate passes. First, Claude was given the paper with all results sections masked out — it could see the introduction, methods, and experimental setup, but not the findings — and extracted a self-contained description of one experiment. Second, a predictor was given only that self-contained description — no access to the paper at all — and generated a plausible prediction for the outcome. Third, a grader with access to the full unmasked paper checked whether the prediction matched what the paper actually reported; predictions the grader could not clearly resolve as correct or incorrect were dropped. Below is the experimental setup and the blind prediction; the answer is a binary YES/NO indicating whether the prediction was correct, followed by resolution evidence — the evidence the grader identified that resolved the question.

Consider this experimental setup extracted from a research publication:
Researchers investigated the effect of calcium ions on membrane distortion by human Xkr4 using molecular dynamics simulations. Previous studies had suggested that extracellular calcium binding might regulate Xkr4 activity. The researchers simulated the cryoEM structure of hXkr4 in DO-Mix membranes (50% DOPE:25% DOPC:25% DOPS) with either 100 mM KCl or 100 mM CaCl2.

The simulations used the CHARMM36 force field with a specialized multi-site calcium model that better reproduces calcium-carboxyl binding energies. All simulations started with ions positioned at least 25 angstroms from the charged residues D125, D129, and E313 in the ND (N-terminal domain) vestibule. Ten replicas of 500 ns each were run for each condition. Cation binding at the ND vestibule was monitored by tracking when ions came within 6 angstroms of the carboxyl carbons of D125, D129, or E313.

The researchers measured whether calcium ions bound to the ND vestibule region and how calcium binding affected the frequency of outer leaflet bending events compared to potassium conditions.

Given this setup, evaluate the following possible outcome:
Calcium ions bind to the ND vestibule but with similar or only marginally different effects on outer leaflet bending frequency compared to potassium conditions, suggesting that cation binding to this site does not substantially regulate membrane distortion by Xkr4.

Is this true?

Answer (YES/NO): NO